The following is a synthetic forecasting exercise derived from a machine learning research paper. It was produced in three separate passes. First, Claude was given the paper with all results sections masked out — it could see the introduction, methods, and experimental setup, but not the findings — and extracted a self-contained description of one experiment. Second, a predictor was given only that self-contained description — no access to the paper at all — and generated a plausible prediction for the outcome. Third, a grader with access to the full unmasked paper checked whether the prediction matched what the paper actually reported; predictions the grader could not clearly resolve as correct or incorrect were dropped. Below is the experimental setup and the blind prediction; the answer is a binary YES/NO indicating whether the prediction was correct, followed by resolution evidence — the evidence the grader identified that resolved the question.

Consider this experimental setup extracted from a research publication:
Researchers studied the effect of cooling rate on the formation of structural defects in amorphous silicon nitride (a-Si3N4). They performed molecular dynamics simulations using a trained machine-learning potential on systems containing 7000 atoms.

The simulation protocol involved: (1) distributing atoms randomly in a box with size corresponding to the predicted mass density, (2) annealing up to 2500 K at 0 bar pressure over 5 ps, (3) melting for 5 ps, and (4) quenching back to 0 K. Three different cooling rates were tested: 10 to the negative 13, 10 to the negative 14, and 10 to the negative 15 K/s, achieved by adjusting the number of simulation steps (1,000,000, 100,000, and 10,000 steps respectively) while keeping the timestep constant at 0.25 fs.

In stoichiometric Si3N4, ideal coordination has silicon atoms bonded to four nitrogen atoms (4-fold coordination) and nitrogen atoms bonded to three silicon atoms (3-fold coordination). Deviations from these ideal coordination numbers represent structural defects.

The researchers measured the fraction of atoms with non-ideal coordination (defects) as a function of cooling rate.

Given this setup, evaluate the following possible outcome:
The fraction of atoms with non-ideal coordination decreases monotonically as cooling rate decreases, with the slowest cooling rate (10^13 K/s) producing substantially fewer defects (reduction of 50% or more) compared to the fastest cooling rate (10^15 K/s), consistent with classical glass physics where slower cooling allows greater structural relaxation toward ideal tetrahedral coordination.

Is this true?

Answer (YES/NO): NO